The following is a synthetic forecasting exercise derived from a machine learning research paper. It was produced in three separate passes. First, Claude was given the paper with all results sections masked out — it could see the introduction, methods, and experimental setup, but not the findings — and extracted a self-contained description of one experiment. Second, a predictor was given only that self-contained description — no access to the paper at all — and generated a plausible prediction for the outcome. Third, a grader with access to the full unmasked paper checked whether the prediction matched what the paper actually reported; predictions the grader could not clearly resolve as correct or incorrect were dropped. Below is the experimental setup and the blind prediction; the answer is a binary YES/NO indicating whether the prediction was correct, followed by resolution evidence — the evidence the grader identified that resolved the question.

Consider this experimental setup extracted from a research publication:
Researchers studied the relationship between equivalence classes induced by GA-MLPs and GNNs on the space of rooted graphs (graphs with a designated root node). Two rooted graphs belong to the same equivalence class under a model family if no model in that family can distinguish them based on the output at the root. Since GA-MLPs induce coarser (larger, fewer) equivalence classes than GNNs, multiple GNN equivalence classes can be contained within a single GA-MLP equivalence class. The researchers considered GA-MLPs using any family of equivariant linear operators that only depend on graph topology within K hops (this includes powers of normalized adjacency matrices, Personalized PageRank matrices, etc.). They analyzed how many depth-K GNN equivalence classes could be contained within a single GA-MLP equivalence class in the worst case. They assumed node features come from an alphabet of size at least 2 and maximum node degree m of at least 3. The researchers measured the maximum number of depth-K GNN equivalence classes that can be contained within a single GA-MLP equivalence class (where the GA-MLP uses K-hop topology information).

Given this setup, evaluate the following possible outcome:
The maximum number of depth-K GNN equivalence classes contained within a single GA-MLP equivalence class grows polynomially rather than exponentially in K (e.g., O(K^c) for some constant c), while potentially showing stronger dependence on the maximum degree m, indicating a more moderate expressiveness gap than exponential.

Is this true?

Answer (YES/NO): NO